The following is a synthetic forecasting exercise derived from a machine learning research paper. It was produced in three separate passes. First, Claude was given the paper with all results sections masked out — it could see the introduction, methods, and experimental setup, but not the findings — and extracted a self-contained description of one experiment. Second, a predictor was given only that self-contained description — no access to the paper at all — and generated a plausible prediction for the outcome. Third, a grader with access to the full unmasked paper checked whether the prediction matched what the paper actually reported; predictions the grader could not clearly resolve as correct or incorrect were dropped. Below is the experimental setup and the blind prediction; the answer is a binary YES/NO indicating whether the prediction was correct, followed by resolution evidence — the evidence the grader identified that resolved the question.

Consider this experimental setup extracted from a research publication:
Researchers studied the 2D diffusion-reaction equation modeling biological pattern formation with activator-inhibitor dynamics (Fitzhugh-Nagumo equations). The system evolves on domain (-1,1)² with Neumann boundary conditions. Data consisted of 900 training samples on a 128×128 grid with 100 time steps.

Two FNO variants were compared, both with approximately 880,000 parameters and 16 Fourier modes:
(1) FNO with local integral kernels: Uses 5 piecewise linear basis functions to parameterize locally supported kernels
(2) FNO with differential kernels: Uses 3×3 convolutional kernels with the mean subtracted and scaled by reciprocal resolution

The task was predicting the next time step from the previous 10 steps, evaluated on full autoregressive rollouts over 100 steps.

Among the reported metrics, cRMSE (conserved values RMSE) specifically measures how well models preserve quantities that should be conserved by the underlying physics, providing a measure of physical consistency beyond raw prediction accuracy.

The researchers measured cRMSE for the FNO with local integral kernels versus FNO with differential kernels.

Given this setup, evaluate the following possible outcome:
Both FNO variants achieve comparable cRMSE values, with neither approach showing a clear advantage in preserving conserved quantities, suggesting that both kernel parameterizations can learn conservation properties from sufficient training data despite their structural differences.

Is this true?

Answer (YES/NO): NO